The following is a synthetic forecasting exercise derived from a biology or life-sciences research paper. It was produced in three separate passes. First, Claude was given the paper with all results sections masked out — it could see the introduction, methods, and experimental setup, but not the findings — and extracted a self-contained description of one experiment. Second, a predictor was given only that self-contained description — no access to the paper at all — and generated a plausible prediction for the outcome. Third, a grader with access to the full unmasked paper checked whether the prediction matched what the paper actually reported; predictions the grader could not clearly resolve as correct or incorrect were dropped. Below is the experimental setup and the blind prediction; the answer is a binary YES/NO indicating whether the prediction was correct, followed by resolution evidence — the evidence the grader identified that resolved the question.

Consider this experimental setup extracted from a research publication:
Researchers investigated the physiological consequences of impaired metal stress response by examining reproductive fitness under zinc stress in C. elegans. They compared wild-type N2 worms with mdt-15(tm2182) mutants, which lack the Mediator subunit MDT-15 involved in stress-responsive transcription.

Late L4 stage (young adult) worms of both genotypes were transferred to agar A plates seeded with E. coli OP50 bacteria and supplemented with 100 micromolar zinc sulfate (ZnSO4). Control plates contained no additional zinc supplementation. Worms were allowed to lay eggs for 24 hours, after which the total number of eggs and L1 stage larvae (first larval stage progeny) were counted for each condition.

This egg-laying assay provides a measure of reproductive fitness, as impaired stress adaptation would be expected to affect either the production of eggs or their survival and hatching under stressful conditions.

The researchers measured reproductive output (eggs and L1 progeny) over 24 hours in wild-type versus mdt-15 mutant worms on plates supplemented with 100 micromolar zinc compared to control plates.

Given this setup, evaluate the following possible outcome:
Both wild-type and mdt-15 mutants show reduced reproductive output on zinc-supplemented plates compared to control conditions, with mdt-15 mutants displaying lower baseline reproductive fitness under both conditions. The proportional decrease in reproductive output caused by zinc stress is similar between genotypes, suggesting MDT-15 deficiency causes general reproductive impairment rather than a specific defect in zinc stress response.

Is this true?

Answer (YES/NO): NO